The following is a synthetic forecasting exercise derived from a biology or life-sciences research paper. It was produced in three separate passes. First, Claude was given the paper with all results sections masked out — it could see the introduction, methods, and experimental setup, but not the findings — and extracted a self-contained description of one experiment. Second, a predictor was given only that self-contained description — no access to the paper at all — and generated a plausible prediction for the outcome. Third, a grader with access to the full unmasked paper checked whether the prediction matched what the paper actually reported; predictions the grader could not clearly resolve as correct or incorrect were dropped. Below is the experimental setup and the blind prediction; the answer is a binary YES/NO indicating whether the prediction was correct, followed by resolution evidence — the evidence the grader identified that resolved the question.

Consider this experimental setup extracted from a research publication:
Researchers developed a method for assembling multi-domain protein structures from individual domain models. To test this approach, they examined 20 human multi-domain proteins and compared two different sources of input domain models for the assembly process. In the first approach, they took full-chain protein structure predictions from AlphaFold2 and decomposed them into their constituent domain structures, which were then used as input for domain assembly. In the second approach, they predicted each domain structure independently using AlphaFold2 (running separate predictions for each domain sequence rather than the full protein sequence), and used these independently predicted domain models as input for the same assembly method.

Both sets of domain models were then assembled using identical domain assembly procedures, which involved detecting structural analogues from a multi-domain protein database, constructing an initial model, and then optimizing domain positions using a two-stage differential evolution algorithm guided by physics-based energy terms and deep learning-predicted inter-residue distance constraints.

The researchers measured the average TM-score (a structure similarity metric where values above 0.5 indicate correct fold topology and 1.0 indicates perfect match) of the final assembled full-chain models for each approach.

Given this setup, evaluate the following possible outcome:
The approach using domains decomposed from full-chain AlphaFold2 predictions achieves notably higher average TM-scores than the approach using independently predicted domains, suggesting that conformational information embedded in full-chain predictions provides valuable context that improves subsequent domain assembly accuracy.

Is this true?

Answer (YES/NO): NO